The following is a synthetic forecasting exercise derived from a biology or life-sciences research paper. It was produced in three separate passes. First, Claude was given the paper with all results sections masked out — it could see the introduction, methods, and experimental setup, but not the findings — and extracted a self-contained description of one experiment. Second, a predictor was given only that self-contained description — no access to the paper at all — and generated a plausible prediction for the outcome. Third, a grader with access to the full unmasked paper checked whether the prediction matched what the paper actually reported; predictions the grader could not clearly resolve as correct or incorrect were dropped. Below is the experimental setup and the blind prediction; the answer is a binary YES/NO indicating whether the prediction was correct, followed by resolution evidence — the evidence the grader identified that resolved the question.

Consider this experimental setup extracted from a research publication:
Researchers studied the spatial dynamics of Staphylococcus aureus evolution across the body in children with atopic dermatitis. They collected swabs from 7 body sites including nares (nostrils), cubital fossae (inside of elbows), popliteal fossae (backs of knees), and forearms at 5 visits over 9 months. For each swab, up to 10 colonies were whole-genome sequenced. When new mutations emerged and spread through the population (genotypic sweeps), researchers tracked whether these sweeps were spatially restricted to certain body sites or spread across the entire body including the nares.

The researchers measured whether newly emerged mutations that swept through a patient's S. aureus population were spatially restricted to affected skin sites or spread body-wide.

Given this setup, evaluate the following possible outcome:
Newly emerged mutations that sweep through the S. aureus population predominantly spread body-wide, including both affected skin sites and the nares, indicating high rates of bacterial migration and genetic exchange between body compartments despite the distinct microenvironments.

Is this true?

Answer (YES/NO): YES